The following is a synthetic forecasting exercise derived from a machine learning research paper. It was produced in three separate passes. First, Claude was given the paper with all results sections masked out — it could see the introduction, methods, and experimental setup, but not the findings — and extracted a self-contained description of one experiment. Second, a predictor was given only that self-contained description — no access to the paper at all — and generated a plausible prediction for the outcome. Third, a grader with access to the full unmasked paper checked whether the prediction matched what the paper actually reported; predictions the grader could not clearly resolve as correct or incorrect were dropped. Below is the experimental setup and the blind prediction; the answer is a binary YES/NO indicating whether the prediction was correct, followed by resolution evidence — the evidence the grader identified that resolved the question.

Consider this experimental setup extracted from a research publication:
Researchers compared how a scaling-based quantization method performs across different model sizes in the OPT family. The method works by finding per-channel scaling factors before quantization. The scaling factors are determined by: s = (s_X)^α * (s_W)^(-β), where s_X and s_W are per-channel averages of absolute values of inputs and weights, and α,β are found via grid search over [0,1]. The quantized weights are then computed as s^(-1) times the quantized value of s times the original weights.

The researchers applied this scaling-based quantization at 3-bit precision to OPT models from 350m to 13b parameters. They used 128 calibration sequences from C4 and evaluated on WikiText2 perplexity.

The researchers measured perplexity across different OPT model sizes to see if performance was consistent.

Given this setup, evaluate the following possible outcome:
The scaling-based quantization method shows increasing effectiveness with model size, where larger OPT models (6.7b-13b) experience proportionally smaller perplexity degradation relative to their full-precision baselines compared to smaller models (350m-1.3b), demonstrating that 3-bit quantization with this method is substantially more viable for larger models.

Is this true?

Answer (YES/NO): NO